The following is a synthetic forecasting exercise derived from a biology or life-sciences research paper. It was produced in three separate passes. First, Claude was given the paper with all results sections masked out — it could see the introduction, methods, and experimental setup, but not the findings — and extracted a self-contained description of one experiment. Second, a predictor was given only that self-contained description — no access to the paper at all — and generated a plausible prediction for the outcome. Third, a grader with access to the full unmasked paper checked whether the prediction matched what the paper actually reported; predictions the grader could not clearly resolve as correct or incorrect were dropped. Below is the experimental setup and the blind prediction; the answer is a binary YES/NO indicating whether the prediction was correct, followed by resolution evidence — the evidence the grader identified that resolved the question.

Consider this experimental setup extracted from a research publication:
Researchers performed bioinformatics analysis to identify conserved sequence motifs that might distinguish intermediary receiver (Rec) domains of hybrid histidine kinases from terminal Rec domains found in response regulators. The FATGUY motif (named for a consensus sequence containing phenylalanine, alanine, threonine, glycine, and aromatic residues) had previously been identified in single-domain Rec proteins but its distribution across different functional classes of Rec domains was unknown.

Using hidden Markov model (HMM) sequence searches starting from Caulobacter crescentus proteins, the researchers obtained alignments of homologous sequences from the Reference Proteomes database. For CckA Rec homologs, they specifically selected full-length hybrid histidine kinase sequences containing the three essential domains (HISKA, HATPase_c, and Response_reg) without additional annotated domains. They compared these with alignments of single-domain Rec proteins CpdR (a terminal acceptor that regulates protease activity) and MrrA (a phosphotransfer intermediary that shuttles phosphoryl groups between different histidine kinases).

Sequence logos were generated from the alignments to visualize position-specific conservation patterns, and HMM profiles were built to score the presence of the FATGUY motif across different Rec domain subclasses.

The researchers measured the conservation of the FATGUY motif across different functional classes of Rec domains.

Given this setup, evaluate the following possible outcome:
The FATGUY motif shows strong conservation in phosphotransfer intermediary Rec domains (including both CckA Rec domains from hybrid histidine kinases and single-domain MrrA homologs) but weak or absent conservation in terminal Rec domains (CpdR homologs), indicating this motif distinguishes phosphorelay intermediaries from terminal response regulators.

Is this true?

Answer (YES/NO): NO